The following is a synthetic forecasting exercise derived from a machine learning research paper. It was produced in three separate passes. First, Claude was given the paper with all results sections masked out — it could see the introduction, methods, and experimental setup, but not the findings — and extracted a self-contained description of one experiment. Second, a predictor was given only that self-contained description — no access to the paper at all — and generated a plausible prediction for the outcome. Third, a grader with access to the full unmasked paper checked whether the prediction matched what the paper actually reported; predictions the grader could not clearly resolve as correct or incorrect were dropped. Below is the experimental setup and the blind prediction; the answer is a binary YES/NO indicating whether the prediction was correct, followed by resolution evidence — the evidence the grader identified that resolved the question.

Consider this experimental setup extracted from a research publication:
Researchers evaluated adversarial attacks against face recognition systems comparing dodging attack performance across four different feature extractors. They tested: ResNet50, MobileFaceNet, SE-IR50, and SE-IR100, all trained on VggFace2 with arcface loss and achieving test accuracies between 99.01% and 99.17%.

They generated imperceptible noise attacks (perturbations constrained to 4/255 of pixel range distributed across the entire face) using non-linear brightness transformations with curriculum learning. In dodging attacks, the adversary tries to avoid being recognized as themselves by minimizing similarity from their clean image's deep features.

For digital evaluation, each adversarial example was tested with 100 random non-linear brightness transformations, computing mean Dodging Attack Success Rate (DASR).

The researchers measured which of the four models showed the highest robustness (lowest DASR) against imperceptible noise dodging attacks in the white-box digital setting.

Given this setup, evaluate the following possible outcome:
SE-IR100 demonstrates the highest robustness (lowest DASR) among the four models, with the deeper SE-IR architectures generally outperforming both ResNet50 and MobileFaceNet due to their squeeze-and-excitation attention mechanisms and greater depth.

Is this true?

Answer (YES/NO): NO